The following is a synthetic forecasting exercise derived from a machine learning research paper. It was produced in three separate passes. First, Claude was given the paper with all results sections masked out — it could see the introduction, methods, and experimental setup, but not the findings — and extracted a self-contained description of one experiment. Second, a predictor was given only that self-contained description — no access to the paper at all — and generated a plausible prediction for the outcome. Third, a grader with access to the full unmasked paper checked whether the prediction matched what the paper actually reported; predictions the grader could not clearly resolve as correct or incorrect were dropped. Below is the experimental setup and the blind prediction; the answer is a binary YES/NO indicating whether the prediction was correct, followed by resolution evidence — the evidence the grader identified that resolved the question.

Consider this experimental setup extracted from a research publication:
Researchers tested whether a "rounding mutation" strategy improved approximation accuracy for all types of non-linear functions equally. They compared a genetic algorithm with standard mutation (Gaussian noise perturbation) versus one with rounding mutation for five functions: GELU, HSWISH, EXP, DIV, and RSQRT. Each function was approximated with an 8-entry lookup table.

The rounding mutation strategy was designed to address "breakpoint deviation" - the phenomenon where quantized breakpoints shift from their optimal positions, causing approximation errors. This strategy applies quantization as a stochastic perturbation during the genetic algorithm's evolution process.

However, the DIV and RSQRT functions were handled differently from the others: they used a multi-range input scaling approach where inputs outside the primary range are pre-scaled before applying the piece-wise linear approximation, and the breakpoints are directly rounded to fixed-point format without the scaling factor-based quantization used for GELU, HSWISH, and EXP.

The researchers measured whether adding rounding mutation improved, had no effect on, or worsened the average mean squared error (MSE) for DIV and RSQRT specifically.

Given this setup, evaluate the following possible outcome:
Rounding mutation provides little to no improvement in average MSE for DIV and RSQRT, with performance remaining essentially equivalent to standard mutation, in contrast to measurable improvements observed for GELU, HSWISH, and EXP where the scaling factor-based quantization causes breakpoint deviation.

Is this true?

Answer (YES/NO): NO